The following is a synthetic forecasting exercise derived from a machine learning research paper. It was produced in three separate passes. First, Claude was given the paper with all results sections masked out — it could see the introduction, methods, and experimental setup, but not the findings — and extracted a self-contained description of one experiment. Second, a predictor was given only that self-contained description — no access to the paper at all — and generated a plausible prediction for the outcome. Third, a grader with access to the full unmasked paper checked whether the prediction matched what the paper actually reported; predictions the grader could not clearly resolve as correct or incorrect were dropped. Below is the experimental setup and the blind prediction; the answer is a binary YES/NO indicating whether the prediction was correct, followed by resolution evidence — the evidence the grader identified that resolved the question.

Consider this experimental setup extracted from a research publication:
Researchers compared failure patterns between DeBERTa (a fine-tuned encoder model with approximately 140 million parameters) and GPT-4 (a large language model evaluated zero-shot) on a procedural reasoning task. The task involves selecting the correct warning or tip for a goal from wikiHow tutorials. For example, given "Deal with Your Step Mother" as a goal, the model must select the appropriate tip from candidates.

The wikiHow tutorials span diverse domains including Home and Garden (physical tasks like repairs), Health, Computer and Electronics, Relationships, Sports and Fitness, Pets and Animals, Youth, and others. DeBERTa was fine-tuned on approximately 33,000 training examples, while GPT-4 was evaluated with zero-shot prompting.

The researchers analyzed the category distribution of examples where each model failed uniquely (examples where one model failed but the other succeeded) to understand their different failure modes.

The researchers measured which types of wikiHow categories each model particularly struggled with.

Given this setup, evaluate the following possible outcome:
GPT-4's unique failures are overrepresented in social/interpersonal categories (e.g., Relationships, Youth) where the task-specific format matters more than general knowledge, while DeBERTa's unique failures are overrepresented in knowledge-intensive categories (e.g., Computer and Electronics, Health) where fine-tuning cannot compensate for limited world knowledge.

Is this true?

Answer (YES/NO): NO